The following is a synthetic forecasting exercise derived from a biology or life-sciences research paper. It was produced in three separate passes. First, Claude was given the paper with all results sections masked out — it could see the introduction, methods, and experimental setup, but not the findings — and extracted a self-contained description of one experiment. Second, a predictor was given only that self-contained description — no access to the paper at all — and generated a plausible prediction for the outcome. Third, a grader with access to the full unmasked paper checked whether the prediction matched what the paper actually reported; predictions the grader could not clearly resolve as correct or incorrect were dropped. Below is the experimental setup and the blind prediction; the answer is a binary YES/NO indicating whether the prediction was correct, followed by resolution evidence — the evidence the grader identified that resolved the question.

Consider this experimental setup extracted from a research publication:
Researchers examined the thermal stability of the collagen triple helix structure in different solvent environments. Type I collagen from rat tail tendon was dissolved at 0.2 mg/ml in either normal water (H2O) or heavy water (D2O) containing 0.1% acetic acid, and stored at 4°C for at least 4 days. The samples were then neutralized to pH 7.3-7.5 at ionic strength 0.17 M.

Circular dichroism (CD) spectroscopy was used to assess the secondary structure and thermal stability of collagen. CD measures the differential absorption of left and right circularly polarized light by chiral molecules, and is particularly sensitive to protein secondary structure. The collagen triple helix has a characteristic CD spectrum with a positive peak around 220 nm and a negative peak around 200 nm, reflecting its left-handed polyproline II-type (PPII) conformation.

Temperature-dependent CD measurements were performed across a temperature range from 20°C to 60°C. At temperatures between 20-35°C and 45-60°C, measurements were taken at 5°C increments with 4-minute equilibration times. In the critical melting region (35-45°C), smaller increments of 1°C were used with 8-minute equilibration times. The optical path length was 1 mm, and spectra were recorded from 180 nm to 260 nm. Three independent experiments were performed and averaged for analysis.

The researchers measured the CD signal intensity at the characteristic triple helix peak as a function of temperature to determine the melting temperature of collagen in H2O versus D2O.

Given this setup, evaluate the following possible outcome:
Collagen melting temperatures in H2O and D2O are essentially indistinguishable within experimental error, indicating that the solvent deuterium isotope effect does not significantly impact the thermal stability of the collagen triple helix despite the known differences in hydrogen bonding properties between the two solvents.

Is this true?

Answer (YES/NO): NO